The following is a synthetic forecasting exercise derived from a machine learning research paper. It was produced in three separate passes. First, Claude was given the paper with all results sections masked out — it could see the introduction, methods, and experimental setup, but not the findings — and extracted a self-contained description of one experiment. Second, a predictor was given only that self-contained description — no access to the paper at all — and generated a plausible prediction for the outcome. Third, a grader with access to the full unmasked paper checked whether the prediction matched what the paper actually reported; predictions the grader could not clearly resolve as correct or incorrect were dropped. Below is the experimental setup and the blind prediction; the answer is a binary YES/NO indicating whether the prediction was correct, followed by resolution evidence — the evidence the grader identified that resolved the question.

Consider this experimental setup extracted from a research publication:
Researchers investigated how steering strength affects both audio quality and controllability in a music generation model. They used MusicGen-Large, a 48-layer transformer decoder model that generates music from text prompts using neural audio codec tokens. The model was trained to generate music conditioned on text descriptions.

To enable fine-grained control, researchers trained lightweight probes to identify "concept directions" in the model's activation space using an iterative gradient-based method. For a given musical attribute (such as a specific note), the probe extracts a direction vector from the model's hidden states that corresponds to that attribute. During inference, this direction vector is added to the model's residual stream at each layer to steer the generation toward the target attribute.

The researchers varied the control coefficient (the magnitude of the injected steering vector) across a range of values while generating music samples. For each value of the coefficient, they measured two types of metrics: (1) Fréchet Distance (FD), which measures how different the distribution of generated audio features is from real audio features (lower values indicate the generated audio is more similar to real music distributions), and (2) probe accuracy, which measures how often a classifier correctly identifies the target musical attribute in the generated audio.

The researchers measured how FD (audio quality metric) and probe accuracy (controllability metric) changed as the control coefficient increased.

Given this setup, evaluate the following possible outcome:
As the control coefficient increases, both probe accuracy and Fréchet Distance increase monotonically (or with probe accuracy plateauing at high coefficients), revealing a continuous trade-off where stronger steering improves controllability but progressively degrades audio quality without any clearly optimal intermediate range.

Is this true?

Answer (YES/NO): NO